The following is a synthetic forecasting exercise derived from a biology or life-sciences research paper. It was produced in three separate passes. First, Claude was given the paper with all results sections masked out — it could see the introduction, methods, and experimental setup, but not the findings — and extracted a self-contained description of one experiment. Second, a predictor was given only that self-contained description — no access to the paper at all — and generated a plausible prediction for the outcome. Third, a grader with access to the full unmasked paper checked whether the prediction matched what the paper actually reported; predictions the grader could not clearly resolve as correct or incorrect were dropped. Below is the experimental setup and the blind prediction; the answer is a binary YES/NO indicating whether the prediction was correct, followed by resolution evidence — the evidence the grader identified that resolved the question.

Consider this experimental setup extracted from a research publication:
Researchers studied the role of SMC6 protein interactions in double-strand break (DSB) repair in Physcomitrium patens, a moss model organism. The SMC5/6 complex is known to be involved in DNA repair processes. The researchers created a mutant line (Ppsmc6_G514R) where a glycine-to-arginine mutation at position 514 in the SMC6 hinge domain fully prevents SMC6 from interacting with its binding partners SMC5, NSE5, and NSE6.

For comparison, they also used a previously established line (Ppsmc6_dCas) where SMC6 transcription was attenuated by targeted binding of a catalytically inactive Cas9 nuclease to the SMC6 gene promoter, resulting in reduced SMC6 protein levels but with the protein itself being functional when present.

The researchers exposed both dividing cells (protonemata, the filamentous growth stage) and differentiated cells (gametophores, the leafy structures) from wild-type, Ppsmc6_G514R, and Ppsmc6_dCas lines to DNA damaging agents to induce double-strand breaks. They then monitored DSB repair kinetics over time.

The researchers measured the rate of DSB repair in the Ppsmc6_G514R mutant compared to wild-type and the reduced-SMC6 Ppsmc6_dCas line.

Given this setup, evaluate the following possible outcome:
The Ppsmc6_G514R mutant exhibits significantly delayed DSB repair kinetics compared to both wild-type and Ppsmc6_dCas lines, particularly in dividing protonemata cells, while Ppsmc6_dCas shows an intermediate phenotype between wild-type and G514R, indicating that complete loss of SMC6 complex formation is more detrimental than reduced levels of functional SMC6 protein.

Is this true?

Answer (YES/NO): NO